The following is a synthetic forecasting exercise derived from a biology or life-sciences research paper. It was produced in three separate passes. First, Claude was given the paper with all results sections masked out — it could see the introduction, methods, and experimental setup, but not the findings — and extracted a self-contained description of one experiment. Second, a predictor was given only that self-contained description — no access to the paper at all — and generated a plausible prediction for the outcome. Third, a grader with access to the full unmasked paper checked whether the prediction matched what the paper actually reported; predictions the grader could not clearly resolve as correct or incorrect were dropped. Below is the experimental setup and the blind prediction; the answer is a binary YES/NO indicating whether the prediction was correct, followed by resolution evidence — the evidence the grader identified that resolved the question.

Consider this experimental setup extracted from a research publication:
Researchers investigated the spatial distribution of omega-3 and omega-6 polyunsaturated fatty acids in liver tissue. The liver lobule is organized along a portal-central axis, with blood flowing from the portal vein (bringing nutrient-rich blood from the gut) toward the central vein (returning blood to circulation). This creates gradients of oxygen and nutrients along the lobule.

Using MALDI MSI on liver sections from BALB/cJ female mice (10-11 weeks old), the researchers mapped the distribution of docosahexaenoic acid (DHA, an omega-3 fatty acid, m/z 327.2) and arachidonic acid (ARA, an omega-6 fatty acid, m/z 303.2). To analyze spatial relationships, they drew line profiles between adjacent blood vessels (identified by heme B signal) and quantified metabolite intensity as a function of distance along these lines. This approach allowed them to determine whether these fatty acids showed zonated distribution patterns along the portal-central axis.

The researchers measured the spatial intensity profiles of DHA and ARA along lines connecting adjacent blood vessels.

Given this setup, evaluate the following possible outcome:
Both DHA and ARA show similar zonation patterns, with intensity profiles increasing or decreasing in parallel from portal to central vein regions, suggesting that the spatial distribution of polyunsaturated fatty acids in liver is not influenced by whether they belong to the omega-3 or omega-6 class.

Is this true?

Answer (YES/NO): NO